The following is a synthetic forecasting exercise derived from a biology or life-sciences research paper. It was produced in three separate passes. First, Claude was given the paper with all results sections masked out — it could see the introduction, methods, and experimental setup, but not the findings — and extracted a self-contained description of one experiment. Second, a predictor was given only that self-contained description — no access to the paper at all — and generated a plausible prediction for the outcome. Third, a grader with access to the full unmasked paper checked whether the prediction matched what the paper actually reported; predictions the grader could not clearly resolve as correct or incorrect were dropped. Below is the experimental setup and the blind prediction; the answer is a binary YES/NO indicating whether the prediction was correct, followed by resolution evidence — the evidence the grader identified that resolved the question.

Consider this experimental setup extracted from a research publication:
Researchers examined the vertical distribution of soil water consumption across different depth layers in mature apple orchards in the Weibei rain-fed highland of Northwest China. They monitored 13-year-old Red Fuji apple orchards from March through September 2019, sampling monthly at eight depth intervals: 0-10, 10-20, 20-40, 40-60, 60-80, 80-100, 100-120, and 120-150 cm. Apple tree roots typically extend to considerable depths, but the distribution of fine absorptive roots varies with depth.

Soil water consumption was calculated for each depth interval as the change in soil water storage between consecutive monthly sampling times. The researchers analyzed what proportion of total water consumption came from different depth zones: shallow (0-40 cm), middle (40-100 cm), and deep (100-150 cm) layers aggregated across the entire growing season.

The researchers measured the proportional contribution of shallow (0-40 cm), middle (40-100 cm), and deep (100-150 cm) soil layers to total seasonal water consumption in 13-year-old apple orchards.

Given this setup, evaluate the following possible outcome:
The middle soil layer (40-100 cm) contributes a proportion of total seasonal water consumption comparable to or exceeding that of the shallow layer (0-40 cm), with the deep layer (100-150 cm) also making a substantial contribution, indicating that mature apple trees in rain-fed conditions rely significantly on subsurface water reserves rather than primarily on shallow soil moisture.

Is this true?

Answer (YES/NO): NO